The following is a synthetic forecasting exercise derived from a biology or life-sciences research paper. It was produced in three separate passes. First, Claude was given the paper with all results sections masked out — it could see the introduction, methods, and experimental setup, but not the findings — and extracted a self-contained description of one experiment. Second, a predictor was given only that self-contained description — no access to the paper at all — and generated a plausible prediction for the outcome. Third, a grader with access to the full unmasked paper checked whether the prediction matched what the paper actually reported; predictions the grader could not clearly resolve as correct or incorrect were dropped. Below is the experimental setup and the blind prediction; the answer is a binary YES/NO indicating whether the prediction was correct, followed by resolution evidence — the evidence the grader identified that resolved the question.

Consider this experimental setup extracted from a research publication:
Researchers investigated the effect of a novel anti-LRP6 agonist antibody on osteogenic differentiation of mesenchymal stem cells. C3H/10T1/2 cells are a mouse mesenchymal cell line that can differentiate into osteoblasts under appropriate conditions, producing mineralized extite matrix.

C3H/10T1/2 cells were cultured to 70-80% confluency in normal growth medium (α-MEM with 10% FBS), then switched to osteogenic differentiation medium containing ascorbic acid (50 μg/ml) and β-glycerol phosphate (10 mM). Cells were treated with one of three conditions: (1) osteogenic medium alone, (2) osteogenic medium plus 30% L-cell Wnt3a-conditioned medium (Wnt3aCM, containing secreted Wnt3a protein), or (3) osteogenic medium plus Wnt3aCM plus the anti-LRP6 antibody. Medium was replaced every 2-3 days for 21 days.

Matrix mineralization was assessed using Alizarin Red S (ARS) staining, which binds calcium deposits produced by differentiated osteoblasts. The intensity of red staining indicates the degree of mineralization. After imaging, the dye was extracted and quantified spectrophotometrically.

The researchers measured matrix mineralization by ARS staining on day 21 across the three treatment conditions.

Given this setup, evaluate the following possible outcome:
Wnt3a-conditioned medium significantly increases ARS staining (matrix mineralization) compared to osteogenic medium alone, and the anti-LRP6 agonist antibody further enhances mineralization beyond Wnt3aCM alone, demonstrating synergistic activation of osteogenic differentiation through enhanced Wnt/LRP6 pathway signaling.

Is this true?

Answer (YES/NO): NO